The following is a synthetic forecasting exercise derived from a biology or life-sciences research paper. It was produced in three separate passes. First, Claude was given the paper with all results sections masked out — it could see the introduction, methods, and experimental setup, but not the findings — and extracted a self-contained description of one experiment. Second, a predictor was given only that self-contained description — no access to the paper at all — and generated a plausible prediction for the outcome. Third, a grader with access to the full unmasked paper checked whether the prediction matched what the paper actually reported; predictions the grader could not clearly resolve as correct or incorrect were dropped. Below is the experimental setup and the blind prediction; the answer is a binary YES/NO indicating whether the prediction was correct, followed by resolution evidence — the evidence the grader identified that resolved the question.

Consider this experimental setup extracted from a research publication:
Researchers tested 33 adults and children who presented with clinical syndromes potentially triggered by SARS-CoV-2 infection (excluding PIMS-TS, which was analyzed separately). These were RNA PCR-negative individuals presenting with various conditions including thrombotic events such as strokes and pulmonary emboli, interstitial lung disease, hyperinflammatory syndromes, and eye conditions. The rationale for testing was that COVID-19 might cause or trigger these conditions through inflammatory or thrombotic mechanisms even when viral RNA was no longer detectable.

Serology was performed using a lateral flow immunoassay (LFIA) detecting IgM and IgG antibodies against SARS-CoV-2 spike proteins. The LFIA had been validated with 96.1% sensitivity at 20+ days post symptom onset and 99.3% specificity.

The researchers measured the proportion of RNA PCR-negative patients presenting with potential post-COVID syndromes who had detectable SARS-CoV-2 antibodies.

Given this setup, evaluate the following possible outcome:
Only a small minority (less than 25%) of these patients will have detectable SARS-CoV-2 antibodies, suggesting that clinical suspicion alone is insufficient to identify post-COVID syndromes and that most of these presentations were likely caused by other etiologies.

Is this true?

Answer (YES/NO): YES